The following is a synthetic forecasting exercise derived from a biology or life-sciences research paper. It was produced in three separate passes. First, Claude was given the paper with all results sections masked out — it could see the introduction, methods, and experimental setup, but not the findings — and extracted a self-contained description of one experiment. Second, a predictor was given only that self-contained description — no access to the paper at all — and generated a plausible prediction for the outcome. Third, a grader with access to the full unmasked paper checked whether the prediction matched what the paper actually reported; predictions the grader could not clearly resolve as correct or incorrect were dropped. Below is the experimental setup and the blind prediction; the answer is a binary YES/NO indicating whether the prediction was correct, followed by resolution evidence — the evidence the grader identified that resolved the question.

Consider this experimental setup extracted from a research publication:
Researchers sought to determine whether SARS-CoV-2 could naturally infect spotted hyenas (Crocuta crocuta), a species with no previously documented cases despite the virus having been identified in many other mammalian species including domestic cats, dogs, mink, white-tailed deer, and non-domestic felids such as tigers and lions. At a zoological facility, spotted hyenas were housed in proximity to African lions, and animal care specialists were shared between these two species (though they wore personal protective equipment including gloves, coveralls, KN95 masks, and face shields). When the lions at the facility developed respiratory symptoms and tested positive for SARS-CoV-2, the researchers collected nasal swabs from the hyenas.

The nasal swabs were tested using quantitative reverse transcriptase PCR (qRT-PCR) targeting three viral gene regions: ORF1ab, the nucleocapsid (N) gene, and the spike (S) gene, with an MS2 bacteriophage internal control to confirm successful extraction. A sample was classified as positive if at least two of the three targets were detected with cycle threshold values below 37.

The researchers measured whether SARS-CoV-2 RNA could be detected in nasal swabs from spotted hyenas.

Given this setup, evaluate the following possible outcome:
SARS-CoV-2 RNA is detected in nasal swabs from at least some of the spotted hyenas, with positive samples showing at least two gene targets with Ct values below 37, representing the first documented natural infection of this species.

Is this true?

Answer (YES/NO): YES